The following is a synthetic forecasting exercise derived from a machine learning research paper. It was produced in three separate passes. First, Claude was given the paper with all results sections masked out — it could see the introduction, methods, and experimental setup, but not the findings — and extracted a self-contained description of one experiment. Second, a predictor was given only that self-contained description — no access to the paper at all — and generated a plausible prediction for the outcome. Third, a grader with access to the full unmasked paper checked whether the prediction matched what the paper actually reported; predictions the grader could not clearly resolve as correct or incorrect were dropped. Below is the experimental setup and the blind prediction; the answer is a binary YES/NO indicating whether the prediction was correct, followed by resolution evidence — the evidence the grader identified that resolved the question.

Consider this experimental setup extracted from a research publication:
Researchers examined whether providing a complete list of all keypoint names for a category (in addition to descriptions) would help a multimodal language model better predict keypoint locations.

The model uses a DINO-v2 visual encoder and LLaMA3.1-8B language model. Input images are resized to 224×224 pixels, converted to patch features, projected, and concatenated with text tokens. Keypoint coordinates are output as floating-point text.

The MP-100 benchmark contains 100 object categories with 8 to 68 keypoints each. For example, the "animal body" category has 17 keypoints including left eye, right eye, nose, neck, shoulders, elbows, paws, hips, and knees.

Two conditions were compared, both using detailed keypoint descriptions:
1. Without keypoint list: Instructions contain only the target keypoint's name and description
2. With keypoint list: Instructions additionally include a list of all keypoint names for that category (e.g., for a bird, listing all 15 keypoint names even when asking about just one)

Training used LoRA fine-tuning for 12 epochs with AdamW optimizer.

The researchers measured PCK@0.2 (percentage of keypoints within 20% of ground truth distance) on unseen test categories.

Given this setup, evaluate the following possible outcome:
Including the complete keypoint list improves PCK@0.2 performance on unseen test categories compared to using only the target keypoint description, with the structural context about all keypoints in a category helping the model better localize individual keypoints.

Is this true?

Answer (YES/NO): NO